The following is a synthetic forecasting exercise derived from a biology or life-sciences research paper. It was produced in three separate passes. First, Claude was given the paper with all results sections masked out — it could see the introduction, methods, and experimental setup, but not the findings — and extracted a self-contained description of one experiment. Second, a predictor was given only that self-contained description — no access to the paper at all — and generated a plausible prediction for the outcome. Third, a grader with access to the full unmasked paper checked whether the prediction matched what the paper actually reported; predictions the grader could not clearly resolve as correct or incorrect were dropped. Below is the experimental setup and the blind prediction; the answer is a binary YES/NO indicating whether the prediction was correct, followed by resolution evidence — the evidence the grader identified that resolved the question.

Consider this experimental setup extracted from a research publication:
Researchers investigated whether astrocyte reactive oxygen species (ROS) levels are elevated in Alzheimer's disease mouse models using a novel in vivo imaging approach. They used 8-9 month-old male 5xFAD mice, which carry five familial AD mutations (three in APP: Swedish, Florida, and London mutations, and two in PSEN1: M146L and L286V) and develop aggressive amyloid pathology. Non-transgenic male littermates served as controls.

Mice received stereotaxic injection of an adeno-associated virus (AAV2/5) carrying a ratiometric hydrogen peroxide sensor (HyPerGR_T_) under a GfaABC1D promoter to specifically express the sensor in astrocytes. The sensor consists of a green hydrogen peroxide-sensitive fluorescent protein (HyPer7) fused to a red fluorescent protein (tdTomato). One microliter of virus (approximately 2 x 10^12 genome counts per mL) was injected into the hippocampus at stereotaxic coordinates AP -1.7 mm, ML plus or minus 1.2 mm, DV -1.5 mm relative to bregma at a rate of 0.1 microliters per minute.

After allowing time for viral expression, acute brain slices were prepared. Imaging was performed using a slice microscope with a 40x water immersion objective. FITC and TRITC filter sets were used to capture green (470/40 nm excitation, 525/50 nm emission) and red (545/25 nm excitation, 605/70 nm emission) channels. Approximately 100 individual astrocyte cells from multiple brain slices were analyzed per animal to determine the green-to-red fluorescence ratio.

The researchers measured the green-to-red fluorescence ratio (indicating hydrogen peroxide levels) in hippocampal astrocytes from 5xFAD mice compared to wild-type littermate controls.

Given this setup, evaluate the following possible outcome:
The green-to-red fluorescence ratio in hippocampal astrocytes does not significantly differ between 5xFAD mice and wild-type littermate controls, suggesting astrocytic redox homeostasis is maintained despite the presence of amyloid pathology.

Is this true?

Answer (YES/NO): NO